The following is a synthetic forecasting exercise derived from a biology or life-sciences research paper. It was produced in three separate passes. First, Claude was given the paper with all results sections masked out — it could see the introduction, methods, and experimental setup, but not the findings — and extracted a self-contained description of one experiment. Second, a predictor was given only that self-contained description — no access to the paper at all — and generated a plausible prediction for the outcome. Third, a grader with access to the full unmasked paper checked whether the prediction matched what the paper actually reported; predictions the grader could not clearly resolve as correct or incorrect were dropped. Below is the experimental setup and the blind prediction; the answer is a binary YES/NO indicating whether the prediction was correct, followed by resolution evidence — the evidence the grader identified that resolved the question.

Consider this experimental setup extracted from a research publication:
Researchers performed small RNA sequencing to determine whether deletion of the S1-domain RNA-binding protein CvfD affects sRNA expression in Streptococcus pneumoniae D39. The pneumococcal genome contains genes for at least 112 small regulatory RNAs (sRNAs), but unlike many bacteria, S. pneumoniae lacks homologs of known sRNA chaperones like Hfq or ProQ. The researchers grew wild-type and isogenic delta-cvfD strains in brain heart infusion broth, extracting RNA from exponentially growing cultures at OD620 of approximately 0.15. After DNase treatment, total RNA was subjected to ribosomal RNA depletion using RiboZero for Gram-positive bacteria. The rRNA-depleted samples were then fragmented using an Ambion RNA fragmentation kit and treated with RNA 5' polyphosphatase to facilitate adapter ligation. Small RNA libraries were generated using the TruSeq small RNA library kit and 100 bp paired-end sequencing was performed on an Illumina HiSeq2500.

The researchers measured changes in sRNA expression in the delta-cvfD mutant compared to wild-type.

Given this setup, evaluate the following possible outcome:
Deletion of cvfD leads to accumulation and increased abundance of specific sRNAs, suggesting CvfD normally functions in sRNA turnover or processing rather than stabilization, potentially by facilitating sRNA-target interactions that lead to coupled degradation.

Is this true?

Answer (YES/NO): NO